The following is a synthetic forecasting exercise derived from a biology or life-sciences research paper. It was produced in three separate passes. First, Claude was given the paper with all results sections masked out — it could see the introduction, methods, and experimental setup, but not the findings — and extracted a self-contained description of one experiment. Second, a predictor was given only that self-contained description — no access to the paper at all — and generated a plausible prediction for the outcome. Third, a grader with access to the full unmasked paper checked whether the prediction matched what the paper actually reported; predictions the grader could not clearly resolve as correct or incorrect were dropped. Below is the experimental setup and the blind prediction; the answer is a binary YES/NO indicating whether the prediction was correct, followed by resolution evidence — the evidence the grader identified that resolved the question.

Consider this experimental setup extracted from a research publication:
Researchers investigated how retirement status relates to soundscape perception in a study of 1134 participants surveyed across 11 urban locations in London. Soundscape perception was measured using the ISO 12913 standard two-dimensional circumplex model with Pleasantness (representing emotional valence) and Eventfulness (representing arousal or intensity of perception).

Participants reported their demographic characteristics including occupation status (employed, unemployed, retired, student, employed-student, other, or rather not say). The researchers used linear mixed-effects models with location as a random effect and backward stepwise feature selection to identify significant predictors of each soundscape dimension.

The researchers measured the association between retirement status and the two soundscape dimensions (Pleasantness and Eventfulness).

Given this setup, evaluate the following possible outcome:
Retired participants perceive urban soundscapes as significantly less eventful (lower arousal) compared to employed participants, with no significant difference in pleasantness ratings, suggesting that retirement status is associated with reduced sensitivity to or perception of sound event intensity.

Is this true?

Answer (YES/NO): NO